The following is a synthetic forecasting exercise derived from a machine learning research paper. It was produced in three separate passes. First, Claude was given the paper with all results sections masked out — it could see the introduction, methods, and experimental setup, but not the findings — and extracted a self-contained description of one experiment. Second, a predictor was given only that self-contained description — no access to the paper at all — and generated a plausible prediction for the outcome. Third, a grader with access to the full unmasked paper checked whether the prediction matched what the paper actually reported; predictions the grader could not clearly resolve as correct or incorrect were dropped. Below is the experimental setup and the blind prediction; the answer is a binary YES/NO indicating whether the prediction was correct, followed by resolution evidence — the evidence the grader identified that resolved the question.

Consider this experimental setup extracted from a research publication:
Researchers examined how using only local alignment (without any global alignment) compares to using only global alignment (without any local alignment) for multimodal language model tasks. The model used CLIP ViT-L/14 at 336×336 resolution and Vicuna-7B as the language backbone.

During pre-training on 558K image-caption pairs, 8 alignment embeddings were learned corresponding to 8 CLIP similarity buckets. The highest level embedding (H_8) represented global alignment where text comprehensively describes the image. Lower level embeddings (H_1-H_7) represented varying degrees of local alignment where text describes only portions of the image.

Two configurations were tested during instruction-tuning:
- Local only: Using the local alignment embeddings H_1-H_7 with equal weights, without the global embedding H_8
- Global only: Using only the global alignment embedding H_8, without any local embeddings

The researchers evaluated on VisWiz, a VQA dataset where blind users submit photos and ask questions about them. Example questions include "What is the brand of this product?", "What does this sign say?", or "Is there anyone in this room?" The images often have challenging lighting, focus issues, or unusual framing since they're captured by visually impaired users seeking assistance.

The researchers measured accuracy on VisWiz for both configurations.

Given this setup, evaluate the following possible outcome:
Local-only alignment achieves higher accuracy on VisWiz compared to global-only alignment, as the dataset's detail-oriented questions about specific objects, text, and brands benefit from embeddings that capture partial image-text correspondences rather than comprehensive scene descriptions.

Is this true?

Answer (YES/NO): YES